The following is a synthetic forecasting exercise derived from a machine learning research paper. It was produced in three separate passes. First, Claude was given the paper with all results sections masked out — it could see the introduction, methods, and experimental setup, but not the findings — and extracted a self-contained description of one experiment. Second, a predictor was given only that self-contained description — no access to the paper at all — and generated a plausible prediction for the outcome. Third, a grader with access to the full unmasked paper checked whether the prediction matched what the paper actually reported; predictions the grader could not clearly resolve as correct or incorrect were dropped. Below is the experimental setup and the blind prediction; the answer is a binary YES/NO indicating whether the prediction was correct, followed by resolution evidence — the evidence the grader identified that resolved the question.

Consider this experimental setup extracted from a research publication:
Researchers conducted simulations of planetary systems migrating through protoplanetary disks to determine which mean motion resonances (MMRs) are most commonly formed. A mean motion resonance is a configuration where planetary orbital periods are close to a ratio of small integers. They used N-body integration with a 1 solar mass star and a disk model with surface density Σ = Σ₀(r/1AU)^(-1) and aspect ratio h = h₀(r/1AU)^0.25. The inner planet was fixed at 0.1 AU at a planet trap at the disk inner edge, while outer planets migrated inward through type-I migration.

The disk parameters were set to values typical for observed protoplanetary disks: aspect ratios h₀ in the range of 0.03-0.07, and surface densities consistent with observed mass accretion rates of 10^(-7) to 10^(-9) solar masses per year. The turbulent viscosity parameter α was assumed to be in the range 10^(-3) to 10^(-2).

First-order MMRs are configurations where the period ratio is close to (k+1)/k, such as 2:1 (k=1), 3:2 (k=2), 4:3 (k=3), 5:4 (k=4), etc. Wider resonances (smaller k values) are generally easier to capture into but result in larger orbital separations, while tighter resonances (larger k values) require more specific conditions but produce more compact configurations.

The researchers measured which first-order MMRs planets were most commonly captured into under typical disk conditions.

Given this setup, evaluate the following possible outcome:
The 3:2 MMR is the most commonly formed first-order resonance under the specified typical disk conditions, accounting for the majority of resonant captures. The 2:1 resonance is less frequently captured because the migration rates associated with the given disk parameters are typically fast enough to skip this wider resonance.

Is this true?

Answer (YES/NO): NO